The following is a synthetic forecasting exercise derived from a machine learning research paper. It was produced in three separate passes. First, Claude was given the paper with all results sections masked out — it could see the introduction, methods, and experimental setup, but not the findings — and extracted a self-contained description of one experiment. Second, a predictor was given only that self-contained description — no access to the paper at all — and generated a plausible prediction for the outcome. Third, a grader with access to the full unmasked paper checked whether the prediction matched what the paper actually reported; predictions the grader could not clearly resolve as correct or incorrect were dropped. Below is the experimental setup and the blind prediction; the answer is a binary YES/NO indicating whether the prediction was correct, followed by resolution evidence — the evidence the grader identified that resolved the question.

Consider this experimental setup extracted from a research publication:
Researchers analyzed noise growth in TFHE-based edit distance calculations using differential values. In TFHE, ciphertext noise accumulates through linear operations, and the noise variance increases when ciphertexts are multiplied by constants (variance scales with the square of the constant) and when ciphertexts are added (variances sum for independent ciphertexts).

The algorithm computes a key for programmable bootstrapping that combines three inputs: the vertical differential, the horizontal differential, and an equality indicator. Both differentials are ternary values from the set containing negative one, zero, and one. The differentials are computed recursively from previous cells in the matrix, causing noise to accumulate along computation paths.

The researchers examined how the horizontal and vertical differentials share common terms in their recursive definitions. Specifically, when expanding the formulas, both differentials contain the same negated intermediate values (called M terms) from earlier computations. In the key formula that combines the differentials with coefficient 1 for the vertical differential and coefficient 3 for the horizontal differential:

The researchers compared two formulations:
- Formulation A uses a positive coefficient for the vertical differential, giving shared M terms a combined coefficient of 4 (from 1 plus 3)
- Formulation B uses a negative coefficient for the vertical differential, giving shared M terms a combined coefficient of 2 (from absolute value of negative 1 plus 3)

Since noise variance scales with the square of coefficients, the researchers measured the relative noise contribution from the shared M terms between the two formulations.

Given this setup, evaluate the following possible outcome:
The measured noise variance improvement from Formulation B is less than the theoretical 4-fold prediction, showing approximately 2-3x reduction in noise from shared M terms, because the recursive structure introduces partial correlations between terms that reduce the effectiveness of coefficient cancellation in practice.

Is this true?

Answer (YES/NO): NO